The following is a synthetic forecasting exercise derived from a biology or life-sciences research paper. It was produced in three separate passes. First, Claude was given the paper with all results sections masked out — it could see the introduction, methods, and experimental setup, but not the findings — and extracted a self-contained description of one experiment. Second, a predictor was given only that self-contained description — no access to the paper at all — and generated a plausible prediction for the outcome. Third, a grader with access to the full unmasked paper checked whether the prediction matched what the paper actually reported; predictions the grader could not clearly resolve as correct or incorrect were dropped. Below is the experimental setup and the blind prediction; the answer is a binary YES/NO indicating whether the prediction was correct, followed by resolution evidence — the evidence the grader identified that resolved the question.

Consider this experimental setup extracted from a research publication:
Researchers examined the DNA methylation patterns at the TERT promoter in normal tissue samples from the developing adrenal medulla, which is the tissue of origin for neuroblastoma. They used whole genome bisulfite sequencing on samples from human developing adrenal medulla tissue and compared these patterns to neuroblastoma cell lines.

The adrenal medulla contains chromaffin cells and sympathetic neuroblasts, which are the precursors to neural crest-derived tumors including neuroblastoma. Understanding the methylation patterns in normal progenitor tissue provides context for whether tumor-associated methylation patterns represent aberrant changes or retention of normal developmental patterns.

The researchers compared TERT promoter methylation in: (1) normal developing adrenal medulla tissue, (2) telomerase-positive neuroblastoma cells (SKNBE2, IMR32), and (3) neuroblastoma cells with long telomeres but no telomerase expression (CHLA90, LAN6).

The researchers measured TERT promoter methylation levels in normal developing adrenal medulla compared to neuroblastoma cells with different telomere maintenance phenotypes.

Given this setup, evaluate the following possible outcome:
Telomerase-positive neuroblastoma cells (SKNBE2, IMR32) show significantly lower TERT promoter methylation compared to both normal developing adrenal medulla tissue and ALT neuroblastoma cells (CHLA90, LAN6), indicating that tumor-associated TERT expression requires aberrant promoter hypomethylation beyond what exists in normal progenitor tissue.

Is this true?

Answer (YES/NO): NO